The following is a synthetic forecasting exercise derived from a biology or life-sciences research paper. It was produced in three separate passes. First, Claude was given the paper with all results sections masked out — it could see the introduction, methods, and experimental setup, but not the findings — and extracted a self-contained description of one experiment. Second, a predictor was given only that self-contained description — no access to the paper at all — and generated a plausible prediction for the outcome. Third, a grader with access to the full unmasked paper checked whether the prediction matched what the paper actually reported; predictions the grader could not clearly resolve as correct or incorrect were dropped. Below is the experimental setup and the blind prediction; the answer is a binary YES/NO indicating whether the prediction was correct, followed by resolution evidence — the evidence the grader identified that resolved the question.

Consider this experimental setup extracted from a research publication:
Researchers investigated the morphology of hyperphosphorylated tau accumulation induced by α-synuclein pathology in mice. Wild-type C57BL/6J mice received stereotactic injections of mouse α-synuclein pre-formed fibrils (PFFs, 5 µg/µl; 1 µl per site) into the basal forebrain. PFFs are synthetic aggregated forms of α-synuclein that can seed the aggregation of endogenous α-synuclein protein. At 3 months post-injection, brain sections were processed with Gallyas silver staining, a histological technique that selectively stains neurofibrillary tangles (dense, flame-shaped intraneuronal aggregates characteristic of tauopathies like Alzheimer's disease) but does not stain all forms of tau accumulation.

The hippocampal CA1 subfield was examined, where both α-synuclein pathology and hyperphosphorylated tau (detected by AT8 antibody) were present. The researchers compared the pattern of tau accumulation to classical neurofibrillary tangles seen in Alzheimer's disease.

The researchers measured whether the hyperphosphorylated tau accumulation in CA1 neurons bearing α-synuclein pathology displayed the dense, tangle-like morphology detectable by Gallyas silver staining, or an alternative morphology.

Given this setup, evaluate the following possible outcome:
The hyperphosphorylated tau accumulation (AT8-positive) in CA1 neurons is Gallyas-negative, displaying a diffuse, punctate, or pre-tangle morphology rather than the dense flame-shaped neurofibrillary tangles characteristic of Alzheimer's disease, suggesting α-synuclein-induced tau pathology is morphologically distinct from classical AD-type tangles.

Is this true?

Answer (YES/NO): YES